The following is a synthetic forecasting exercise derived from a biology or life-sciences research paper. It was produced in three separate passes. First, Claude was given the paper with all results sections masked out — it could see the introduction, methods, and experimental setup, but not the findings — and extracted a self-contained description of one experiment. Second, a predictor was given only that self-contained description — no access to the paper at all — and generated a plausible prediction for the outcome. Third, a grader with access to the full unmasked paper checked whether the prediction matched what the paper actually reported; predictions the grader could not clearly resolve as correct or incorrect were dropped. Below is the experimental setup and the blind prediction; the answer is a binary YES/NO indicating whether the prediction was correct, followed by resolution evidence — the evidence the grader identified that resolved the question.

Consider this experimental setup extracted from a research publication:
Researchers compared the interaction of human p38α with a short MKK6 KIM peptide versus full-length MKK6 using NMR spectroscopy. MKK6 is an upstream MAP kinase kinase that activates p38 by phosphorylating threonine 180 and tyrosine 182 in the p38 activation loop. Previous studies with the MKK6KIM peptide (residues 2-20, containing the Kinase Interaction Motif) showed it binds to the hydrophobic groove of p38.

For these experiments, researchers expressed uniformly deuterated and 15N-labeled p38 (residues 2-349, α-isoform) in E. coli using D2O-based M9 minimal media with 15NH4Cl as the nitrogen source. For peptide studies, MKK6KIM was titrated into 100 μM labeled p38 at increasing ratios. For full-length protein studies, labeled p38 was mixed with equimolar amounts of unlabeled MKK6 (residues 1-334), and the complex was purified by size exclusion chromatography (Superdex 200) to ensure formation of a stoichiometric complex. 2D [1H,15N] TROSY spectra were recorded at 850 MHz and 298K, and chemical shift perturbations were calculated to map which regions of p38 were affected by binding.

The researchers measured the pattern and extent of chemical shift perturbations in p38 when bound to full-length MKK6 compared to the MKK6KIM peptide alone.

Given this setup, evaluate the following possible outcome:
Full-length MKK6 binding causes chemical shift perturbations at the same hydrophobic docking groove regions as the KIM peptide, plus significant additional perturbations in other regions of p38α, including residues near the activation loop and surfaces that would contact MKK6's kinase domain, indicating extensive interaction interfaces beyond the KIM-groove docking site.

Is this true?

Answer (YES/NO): NO